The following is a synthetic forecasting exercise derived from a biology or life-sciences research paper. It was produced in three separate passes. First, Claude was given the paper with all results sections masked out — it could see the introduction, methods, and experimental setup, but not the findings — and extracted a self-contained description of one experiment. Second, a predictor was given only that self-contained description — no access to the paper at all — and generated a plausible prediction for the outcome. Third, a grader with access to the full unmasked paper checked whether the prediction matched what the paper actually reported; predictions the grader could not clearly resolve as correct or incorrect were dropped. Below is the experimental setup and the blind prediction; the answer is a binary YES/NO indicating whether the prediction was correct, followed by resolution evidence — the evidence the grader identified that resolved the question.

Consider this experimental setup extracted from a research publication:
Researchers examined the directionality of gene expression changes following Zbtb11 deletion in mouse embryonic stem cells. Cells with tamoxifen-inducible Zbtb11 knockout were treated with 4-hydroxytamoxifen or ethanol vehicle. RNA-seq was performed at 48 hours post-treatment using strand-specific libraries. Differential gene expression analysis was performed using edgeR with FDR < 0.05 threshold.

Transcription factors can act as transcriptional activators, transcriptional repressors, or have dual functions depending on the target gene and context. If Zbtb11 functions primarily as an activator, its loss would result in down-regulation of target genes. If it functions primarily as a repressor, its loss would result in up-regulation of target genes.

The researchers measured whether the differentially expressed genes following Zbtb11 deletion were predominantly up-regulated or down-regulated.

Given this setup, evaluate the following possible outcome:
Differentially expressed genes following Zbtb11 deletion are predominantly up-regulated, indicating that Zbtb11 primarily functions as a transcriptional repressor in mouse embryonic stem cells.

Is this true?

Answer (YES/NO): NO